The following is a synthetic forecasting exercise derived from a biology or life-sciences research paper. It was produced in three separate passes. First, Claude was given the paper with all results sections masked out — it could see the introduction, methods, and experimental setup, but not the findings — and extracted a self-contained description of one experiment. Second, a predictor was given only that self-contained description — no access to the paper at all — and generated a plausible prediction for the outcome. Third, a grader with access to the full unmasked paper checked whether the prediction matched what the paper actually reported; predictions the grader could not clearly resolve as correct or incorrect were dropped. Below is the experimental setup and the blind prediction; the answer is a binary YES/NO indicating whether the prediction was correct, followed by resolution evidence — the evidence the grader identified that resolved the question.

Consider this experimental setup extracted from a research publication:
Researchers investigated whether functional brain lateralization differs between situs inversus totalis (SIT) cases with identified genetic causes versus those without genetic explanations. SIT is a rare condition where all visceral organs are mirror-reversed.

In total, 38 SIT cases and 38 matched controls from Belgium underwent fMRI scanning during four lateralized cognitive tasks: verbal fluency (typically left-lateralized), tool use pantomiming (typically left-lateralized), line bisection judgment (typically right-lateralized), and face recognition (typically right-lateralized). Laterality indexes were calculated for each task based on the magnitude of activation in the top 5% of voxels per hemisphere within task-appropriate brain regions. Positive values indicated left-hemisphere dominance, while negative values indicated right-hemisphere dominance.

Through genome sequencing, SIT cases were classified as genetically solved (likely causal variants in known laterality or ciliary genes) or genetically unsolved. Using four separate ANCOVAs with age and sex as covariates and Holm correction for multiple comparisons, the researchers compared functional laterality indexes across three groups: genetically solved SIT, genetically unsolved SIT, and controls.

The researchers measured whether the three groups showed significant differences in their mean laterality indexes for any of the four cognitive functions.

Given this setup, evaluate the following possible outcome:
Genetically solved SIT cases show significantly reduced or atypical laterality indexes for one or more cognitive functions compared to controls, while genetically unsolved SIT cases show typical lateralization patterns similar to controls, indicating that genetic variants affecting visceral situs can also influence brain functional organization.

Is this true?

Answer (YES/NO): NO